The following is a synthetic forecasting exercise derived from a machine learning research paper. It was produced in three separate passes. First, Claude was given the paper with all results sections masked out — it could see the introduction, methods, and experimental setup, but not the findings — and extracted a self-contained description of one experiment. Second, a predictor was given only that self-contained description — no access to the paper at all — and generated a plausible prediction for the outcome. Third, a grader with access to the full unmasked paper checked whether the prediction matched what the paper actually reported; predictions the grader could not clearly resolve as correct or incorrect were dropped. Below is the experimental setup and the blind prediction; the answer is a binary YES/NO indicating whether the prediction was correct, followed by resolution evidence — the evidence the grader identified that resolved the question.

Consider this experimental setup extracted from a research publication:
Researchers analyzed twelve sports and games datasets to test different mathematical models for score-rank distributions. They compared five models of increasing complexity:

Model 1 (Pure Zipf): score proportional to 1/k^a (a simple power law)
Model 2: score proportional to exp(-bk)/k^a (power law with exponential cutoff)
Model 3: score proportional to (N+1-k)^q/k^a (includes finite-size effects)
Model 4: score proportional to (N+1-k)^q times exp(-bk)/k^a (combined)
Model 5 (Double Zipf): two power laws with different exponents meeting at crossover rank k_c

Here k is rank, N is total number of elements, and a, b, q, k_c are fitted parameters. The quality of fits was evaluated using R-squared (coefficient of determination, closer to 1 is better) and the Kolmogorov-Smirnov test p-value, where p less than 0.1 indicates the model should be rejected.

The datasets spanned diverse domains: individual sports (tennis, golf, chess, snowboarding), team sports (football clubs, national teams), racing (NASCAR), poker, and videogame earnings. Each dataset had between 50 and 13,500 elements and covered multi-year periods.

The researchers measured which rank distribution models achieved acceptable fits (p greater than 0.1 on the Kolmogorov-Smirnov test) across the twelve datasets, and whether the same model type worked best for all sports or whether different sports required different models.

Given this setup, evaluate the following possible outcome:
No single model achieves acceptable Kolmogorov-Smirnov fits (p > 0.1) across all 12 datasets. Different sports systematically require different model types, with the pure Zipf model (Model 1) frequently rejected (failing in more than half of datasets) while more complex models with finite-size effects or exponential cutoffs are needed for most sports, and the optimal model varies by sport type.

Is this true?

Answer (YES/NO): YES